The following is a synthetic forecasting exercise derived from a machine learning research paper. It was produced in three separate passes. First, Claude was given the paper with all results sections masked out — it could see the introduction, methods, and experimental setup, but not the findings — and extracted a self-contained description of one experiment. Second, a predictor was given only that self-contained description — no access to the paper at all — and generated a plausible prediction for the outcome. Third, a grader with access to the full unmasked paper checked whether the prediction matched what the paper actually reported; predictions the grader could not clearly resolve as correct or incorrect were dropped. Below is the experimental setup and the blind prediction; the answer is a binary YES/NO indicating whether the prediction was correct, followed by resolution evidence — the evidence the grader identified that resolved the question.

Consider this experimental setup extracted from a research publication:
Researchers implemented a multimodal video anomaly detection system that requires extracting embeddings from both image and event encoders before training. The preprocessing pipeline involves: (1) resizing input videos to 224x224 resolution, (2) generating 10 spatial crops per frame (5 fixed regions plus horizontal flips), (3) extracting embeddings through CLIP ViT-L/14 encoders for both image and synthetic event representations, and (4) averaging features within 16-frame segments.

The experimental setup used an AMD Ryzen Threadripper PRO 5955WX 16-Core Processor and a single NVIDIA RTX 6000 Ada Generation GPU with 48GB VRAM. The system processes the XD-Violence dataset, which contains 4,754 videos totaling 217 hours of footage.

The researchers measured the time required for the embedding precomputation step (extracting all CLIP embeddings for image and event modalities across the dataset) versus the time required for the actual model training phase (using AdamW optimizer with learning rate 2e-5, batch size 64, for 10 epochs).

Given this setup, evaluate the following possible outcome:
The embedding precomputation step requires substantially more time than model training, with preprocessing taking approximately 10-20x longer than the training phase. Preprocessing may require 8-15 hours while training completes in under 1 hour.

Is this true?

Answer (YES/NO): NO